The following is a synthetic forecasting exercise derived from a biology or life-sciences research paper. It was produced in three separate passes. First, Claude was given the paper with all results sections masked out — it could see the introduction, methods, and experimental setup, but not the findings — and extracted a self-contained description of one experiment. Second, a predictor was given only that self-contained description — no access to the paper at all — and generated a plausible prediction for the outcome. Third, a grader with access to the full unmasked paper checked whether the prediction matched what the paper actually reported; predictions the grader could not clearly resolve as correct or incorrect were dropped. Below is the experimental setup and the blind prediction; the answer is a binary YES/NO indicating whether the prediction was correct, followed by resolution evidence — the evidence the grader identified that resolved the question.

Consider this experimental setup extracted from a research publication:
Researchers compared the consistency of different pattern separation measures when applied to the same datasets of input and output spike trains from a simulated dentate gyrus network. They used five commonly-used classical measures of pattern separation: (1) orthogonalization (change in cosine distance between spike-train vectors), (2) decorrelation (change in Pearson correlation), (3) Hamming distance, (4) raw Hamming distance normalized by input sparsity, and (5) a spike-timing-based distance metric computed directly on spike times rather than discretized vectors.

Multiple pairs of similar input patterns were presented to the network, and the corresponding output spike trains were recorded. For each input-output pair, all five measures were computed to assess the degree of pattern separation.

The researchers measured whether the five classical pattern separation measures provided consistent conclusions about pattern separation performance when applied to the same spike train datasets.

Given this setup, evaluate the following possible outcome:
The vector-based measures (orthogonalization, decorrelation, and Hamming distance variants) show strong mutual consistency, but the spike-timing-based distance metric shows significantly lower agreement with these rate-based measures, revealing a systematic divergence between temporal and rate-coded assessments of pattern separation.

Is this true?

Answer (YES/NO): NO